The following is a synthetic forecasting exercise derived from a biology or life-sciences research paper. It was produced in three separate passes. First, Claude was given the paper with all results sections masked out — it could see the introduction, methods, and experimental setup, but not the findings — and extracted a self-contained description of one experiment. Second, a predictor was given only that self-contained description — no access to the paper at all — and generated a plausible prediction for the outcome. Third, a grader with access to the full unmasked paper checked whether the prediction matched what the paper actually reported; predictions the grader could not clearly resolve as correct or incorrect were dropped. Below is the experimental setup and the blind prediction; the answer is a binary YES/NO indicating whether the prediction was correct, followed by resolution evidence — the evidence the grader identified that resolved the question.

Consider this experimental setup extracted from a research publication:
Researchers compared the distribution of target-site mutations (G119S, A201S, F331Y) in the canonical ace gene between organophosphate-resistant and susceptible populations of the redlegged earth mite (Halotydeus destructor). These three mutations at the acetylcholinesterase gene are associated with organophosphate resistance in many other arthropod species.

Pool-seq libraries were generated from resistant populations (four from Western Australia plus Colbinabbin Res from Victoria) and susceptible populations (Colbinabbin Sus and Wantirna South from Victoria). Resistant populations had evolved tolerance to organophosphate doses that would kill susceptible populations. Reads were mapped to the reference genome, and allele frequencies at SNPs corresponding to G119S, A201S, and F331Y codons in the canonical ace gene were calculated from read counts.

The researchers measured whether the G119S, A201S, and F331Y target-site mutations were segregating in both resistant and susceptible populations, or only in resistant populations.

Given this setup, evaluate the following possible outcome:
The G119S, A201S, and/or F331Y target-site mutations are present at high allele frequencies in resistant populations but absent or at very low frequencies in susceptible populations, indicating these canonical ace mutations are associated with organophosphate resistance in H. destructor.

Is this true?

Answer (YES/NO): YES